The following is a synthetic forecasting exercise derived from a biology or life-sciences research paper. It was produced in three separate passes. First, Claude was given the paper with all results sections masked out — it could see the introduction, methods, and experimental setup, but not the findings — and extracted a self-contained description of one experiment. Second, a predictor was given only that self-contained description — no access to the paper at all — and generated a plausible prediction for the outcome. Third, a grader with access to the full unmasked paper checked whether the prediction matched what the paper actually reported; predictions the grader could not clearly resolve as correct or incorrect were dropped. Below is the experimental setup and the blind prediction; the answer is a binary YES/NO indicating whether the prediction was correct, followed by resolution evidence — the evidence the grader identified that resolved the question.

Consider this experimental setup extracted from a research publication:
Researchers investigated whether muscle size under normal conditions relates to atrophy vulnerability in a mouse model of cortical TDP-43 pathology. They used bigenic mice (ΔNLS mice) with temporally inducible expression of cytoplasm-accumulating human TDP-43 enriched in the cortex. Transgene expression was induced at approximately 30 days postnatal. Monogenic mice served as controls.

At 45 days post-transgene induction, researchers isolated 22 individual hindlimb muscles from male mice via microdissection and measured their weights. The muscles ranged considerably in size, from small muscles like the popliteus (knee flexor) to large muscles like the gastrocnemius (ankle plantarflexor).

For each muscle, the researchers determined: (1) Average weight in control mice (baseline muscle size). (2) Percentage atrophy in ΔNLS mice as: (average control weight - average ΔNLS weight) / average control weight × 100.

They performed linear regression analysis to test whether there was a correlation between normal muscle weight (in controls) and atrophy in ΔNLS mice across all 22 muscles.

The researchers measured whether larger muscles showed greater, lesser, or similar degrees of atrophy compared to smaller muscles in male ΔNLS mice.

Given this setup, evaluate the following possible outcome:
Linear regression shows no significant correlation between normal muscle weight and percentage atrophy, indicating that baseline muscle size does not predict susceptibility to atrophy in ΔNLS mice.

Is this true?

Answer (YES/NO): YES